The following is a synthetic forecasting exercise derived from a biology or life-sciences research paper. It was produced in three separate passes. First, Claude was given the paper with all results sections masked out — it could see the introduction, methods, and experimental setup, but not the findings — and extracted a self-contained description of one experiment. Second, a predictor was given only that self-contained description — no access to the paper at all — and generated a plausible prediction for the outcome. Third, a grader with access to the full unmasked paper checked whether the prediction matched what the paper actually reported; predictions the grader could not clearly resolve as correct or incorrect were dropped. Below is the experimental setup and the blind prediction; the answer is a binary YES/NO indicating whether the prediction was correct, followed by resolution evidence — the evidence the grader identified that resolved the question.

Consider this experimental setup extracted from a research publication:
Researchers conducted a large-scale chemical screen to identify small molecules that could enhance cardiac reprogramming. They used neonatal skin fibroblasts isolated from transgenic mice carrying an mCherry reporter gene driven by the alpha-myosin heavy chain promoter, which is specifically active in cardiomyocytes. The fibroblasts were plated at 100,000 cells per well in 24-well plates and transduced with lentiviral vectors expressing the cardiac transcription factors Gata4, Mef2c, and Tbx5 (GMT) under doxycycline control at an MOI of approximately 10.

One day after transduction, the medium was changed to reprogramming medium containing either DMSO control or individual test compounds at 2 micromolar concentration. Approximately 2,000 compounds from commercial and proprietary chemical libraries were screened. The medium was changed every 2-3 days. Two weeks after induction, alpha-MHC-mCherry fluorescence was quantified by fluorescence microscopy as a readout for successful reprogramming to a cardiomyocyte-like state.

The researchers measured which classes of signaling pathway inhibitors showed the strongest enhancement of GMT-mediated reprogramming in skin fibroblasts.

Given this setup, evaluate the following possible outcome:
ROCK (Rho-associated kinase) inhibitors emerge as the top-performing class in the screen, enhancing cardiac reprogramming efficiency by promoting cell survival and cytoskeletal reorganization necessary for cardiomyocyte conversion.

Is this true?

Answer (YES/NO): NO